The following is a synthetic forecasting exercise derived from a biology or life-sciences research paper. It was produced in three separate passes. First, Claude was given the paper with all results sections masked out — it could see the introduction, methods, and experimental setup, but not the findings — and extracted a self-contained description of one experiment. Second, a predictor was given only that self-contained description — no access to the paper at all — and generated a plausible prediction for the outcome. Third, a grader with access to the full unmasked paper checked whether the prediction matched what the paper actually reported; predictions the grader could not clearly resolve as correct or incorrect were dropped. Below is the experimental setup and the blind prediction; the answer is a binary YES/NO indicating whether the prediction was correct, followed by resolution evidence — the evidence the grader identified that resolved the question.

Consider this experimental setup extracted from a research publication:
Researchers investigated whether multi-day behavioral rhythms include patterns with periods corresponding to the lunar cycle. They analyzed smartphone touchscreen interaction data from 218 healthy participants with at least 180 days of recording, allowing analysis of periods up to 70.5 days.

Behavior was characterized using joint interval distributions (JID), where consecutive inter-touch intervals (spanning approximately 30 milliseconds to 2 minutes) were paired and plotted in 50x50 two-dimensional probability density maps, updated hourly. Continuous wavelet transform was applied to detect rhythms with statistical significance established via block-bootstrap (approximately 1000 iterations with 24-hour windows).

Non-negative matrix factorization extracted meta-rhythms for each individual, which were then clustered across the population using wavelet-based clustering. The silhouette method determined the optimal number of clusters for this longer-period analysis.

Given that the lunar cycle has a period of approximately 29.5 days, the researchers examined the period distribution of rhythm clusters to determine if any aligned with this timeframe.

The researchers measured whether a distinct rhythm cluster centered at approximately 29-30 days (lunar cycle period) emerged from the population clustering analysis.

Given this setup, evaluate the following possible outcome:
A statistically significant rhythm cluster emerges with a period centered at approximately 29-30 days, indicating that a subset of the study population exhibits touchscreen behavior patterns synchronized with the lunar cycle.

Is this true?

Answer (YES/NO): NO